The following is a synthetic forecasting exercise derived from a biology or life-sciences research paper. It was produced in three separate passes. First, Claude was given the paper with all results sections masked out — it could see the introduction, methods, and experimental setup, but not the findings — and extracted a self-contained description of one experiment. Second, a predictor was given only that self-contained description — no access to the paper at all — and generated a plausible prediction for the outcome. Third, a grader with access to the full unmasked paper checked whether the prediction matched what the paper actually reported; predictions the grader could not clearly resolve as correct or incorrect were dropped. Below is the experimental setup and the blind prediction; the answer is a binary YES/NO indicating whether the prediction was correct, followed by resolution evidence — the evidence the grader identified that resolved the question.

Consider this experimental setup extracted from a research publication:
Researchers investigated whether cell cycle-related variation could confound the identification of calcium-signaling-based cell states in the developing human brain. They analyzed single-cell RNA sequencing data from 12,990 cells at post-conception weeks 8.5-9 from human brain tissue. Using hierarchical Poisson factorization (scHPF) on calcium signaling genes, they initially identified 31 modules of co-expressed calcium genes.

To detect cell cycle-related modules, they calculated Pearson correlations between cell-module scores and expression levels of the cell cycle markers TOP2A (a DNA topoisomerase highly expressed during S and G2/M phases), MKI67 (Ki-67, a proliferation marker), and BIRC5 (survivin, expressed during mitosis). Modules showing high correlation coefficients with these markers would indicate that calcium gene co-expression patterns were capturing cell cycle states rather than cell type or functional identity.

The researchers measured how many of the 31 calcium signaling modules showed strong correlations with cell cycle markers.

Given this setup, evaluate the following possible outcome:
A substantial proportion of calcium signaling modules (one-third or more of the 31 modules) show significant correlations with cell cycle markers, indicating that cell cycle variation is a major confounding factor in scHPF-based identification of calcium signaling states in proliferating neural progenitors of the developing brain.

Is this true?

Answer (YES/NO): NO